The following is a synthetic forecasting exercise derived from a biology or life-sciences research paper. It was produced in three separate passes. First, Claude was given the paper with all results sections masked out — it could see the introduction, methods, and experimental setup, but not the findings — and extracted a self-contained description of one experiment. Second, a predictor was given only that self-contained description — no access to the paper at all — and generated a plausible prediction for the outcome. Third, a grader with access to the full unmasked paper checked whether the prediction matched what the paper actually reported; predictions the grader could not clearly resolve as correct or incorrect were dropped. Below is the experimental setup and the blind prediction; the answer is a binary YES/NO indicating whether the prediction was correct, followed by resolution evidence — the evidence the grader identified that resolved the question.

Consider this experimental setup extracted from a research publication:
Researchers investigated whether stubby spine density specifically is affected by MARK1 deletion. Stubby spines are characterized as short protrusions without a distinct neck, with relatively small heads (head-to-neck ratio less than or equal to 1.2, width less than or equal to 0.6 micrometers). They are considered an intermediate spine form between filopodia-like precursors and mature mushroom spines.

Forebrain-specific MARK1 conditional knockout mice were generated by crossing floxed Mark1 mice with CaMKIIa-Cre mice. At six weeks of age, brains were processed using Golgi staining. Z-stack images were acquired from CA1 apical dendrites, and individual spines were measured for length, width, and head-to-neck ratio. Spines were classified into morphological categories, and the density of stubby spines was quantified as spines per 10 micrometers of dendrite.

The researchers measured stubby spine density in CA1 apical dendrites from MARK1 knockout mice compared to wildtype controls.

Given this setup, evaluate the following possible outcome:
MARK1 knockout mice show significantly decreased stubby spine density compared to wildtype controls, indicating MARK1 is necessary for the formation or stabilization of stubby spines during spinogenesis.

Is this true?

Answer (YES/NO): NO